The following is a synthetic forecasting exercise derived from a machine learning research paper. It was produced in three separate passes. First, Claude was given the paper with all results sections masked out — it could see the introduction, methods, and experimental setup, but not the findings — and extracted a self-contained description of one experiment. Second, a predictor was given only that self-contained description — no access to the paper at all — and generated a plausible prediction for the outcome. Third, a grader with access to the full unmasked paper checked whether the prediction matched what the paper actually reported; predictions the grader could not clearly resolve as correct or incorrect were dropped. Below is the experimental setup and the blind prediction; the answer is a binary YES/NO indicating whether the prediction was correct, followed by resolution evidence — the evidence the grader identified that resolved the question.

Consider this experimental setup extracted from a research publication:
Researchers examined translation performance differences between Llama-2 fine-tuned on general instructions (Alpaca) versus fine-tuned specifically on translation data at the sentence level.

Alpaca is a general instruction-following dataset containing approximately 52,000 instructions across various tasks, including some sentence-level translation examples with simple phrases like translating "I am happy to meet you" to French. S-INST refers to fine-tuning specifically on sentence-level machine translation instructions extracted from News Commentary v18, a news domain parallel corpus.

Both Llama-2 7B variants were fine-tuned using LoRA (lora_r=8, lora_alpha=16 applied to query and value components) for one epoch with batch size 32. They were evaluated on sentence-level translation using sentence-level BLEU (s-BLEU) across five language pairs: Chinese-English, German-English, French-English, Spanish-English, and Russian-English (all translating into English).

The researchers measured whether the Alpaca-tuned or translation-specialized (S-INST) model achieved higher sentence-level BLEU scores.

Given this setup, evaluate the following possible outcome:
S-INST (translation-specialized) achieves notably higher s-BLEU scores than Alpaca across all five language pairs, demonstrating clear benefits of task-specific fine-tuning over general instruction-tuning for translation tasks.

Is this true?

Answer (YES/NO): YES